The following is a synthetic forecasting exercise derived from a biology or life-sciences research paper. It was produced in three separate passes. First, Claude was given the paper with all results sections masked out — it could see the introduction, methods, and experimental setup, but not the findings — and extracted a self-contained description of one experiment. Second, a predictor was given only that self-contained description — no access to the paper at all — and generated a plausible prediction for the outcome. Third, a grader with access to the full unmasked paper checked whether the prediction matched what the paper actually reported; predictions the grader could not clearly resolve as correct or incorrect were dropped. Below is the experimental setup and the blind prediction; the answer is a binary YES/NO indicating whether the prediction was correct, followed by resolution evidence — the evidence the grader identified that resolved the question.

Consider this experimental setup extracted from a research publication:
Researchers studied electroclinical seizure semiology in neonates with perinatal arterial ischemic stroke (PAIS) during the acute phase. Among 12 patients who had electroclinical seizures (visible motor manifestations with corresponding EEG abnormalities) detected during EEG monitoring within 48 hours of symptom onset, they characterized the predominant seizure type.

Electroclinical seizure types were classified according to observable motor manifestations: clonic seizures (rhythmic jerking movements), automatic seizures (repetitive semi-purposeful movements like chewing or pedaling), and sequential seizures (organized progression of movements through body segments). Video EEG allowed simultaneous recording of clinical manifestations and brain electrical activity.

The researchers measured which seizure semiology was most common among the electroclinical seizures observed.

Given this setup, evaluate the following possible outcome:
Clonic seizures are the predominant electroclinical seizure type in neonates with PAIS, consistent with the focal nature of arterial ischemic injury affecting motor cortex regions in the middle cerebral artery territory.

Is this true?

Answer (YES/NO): YES